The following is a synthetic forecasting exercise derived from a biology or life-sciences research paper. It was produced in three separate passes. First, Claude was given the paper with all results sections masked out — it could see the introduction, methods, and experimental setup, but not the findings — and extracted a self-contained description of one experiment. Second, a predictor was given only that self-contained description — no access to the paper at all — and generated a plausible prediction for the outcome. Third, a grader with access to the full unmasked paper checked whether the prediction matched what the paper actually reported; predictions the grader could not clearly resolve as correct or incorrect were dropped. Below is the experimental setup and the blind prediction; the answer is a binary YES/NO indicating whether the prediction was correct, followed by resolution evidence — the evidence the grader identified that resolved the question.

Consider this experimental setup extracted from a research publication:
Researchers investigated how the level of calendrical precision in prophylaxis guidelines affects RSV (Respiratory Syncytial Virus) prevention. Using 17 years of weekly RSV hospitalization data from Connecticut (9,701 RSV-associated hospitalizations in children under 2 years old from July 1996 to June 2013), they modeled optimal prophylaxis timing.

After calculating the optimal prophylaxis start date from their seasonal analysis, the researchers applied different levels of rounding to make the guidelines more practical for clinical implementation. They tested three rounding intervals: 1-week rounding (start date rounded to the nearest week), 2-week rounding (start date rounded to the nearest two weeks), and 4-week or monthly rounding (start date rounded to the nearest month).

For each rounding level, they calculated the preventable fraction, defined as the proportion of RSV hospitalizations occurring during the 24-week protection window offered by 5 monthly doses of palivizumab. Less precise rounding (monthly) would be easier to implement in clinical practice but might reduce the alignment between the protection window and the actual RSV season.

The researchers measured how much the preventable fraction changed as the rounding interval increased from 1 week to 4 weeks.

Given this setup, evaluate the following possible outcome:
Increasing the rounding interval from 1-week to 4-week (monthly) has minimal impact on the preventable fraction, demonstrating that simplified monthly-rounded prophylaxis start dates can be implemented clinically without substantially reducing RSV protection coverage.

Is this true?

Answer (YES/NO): NO